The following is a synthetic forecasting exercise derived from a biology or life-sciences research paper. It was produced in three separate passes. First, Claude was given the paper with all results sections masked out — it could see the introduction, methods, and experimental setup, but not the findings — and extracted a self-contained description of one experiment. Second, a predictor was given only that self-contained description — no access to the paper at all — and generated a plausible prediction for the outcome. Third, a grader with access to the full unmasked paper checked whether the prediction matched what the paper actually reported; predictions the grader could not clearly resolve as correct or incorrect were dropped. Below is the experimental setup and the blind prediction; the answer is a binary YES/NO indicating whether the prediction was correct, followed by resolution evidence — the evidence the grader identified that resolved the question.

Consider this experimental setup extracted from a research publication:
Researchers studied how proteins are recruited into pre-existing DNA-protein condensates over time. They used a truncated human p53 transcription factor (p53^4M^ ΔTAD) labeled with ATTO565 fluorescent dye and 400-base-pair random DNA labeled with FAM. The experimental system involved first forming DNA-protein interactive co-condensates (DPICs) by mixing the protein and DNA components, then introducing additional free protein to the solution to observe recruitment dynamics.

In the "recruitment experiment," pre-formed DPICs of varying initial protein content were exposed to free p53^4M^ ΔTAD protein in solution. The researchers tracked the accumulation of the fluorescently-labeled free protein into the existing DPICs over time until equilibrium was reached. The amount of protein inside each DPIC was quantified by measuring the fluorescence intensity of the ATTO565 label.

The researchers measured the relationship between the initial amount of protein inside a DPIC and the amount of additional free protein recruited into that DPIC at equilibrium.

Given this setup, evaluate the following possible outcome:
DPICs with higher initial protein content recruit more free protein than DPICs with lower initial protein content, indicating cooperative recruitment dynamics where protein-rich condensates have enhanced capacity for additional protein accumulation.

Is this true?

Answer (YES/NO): YES